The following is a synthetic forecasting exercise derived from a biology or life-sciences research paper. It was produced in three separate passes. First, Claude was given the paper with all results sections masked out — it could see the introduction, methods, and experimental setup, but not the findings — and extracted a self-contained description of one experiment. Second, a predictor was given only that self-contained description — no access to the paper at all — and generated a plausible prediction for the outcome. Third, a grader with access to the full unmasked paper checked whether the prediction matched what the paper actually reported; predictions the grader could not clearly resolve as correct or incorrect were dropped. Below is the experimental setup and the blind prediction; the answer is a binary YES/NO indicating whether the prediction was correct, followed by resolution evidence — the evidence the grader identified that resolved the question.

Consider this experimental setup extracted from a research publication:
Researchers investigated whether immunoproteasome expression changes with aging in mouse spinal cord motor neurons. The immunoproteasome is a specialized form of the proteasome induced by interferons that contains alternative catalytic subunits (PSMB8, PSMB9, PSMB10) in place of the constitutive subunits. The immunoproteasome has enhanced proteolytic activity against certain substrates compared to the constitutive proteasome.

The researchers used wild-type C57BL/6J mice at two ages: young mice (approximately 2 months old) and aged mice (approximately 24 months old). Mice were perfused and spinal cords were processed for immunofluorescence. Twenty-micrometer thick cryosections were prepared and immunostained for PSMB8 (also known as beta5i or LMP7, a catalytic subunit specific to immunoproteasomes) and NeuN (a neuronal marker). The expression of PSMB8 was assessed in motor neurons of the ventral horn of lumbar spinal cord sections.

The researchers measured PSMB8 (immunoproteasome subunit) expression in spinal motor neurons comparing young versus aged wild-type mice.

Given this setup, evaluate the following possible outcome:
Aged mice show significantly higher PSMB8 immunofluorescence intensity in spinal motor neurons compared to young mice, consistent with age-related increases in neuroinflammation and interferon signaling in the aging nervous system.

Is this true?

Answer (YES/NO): YES